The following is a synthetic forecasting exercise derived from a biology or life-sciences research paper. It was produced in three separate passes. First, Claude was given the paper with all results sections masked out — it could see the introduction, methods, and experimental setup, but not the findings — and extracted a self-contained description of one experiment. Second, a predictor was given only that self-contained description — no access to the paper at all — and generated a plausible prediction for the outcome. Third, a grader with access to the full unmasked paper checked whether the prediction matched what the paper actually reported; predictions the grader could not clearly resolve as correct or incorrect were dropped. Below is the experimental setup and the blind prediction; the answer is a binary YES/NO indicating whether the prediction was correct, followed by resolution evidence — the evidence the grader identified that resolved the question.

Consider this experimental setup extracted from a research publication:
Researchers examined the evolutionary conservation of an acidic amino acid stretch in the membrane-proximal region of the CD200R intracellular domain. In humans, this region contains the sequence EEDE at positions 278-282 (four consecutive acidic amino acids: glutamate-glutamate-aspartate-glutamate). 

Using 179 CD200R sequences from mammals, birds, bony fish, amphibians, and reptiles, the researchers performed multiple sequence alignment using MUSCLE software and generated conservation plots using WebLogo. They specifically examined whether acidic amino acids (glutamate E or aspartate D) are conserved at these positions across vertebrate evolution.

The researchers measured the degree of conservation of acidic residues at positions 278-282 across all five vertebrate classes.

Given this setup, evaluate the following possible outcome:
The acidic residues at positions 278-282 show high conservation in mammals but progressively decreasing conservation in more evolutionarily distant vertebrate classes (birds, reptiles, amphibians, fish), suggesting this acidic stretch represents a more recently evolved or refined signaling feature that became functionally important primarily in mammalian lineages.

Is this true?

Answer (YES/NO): NO